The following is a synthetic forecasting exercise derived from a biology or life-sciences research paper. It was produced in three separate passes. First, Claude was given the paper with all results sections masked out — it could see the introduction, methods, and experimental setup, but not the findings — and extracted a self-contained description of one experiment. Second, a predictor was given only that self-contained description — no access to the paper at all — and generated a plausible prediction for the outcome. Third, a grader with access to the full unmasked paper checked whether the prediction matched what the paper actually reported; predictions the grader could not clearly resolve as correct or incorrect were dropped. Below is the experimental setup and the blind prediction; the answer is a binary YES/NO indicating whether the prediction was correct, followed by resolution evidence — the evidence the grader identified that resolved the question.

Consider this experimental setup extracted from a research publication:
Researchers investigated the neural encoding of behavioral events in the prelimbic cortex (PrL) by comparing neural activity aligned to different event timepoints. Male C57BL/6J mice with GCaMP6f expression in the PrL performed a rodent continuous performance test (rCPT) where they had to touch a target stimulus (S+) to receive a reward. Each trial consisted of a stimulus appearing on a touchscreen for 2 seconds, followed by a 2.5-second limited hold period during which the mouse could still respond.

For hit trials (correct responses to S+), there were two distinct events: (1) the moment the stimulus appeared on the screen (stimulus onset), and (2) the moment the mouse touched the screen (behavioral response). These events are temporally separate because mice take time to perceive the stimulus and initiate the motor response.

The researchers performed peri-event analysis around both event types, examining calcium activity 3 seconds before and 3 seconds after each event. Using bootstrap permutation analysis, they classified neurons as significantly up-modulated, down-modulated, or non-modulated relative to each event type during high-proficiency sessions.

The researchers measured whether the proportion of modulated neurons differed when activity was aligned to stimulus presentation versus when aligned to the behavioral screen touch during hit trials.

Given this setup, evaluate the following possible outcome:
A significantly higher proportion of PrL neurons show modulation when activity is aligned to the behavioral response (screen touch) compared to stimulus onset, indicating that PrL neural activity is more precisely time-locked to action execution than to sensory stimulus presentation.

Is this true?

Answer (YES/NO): NO